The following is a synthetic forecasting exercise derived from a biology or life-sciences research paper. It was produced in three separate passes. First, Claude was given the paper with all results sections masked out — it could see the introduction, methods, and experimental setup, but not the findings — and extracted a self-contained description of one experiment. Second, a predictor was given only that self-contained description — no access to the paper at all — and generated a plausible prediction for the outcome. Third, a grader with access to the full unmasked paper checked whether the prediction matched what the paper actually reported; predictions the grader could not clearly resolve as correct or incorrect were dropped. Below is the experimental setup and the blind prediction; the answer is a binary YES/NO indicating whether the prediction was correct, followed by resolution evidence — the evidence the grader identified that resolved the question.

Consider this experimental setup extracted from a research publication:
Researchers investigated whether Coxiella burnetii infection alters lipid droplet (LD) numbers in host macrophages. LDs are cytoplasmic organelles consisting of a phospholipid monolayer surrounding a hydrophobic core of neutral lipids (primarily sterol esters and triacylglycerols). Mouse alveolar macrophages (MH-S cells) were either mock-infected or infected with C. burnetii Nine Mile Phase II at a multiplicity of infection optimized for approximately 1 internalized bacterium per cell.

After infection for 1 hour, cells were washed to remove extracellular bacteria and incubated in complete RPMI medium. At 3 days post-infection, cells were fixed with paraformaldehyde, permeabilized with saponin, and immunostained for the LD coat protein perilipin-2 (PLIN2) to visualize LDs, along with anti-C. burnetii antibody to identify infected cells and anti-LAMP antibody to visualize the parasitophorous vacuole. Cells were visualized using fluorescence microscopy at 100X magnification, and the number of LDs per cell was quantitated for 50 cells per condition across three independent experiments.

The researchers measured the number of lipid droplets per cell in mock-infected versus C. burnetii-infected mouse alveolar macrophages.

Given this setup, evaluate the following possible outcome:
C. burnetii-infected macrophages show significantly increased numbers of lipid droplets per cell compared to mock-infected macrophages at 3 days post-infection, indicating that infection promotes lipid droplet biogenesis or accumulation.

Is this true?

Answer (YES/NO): YES